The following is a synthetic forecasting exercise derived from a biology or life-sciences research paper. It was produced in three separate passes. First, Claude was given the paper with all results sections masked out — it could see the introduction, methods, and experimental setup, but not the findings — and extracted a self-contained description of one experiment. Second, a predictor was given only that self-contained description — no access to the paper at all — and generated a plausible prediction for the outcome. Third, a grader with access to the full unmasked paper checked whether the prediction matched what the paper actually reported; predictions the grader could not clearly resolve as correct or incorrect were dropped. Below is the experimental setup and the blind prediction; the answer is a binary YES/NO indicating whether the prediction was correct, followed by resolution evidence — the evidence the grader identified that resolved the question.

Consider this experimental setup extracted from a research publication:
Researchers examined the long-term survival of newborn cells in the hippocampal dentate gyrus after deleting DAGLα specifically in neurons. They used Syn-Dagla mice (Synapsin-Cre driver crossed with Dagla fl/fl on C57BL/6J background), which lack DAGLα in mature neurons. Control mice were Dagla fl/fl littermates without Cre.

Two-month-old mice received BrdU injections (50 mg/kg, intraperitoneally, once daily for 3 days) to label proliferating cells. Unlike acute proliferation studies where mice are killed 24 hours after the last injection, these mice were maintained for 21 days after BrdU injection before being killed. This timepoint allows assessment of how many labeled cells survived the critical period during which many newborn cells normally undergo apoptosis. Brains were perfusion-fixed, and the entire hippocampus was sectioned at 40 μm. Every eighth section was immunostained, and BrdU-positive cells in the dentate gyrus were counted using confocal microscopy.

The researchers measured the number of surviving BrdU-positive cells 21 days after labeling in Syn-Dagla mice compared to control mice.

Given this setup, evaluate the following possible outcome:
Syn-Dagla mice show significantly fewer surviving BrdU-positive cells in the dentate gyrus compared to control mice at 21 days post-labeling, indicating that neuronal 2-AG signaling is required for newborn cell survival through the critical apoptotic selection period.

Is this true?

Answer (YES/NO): NO